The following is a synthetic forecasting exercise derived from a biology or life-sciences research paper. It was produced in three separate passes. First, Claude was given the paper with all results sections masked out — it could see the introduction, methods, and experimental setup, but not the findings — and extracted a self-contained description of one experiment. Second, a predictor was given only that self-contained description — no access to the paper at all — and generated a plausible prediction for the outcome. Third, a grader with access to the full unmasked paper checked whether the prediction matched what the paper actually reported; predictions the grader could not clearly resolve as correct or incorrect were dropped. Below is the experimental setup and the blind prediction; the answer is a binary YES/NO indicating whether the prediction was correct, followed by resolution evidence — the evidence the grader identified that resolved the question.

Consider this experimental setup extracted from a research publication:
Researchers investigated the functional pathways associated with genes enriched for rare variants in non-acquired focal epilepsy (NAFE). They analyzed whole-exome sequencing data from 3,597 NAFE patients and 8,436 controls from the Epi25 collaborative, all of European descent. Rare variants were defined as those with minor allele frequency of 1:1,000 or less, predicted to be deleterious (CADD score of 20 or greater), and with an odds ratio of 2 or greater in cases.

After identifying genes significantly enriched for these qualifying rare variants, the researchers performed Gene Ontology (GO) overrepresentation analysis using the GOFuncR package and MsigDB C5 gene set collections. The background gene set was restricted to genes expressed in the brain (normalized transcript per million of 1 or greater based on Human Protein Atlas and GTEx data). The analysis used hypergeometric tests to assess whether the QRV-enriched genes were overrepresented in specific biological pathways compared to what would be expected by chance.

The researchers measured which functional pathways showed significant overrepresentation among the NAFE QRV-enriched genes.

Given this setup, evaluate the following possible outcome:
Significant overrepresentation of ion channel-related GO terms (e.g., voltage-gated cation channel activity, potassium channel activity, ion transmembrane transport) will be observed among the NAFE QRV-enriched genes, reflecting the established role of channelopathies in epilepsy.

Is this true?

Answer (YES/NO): NO